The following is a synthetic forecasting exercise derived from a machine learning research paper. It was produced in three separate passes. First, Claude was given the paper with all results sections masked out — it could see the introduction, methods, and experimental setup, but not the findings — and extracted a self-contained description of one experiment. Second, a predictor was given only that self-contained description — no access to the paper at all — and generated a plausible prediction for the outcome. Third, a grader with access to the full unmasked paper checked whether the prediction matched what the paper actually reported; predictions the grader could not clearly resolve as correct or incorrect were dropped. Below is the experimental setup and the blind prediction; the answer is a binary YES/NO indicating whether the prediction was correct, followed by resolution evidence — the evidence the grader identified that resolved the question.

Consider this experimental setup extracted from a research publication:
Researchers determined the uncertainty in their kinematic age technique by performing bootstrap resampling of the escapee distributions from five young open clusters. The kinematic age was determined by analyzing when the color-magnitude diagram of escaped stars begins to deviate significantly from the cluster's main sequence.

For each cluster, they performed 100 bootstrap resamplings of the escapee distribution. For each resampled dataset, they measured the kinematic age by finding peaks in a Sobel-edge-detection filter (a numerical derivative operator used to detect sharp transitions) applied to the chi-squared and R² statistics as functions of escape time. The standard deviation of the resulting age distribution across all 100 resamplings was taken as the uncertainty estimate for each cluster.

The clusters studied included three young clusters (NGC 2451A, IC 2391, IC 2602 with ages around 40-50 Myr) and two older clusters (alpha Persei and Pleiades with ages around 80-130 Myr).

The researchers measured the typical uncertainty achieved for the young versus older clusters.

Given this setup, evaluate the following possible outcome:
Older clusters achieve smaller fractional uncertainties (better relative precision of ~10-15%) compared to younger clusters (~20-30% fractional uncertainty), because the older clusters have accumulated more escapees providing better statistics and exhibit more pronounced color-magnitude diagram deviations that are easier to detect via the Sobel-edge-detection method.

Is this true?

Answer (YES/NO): NO